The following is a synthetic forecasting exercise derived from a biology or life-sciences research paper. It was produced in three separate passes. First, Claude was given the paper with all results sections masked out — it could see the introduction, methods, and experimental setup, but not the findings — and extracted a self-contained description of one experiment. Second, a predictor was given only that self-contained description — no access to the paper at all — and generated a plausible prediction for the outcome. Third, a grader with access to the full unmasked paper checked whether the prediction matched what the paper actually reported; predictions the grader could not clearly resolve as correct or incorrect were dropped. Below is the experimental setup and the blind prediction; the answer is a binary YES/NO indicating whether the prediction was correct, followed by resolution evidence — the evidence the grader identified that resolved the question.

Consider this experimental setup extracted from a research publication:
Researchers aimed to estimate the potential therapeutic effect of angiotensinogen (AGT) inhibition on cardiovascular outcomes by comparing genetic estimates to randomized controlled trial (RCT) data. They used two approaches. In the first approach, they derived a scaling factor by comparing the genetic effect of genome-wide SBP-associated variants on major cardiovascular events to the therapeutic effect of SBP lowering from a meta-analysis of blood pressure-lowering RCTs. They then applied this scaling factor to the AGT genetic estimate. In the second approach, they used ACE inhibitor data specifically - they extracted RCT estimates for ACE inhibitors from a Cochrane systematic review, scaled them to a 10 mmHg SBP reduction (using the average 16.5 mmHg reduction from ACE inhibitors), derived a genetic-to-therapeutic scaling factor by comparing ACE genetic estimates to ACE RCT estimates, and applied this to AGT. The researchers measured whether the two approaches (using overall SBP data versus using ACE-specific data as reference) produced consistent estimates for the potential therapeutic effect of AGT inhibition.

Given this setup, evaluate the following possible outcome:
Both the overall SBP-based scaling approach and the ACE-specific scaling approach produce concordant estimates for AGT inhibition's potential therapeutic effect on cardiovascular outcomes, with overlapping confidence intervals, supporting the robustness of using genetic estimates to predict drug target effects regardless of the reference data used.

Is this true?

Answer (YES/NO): NO